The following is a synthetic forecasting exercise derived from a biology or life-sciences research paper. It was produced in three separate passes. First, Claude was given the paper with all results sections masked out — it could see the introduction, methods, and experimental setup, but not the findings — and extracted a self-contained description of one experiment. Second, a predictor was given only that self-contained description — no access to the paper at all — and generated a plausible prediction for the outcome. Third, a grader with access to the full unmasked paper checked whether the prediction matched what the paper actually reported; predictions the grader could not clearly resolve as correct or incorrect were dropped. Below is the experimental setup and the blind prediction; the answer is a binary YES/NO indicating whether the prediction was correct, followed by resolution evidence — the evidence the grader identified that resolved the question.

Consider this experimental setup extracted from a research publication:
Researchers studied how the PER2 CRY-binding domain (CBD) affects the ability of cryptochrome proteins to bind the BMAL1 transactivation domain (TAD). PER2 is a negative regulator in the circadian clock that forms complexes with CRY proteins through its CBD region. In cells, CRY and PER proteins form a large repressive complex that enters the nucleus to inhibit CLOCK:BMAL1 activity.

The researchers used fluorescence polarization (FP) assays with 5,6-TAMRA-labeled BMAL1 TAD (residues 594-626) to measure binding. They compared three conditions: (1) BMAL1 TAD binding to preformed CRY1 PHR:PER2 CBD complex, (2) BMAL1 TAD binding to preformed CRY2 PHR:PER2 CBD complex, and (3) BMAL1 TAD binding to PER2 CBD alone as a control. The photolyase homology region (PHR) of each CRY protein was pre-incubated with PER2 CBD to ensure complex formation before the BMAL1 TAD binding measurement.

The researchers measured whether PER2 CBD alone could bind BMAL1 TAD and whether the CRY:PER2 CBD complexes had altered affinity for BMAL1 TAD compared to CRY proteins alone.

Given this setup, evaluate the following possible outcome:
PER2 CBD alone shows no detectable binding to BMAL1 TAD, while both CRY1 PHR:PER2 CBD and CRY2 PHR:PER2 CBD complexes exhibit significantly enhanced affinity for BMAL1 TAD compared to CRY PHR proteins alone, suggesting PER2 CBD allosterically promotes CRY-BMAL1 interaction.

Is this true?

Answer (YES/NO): NO